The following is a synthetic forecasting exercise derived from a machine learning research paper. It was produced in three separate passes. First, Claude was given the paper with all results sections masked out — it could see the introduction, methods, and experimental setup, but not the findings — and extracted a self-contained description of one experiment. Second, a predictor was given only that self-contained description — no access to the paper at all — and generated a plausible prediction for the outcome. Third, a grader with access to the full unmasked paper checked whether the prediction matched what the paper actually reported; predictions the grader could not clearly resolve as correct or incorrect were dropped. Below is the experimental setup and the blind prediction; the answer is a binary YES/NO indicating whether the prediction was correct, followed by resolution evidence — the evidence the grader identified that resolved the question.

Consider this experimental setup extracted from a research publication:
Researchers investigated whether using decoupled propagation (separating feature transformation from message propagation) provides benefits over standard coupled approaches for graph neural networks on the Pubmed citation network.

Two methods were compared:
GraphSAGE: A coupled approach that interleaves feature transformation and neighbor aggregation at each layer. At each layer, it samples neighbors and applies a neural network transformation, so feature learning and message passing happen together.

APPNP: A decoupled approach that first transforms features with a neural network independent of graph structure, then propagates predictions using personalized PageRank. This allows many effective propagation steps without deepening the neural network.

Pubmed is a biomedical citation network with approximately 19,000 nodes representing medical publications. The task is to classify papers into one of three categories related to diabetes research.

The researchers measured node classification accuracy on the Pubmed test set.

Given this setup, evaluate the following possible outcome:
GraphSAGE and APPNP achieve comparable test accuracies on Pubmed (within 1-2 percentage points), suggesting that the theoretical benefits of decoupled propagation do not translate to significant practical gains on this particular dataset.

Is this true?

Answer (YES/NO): NO